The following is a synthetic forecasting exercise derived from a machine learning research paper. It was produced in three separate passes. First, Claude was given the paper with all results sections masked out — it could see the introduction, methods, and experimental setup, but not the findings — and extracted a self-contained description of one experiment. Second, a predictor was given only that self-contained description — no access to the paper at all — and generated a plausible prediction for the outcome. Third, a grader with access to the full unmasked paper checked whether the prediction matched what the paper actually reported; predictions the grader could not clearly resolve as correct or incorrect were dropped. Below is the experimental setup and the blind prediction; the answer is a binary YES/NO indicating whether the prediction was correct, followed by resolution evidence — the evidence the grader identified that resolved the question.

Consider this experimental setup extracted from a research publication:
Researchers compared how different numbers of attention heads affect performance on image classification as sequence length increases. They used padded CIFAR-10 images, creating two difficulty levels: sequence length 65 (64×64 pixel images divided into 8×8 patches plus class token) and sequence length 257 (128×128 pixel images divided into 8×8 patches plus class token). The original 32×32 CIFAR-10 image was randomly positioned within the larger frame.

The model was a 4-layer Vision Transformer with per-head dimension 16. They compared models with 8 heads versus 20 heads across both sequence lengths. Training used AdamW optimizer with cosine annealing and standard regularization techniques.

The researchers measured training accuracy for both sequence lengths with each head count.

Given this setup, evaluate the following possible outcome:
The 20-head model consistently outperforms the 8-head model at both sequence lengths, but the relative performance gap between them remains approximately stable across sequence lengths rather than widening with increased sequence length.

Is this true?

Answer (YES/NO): NO